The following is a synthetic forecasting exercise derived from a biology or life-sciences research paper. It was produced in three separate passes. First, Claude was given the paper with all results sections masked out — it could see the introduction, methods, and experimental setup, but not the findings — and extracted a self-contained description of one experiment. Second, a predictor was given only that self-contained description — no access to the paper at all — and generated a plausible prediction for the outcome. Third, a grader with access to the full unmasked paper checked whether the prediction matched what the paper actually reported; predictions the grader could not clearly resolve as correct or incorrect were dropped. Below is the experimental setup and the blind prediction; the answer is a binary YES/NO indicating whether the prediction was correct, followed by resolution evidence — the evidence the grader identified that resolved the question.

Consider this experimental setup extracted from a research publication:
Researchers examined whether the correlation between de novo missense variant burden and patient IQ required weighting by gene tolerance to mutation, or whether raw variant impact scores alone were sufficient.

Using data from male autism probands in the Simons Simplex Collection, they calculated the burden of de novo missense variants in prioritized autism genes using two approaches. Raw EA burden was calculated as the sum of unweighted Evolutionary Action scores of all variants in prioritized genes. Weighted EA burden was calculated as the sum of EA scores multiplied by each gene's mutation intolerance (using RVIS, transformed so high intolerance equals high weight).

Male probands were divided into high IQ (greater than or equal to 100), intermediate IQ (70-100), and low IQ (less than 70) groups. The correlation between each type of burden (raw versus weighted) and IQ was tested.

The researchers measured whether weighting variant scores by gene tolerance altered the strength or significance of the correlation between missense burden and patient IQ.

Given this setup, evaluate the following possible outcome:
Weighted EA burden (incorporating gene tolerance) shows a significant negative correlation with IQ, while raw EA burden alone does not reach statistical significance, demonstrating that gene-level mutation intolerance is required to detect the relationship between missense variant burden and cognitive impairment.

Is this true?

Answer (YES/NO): NO